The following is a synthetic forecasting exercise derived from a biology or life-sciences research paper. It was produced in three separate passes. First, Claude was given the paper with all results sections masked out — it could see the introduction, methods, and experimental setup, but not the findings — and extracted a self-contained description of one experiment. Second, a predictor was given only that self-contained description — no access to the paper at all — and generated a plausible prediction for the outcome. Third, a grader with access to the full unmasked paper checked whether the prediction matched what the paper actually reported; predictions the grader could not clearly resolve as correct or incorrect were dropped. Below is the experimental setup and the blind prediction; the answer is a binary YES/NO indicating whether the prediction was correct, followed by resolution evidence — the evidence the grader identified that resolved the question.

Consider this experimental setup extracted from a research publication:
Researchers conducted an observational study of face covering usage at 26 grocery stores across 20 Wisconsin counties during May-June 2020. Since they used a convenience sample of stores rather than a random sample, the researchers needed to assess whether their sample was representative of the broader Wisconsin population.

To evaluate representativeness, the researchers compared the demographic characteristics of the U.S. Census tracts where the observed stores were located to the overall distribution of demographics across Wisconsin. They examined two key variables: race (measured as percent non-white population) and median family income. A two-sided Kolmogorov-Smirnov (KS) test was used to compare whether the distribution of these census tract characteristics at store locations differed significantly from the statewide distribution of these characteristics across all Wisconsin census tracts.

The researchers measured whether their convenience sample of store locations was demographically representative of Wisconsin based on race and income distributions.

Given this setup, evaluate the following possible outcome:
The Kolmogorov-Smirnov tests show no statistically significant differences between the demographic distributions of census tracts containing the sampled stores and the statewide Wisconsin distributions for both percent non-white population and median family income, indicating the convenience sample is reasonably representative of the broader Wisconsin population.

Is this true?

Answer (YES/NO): YES